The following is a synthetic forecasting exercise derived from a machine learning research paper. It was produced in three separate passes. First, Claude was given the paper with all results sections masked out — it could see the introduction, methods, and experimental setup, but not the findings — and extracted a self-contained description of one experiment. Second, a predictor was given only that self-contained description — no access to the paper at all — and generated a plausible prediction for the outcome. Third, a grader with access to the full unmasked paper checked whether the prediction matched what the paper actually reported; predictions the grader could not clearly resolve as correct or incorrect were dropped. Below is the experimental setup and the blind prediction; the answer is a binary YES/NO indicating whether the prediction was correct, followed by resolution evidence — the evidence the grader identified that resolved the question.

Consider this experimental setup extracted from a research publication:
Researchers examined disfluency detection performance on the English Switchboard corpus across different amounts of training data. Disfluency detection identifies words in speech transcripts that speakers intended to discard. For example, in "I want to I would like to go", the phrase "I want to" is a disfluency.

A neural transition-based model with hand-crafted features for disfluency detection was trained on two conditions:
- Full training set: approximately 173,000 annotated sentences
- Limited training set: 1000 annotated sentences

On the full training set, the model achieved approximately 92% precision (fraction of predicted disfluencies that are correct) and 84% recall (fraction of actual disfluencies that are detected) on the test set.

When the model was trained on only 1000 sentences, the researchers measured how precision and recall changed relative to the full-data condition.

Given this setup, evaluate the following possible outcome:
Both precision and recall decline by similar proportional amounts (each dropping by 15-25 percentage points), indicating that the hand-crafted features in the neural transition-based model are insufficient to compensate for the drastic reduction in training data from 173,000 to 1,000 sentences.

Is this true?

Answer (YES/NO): NO